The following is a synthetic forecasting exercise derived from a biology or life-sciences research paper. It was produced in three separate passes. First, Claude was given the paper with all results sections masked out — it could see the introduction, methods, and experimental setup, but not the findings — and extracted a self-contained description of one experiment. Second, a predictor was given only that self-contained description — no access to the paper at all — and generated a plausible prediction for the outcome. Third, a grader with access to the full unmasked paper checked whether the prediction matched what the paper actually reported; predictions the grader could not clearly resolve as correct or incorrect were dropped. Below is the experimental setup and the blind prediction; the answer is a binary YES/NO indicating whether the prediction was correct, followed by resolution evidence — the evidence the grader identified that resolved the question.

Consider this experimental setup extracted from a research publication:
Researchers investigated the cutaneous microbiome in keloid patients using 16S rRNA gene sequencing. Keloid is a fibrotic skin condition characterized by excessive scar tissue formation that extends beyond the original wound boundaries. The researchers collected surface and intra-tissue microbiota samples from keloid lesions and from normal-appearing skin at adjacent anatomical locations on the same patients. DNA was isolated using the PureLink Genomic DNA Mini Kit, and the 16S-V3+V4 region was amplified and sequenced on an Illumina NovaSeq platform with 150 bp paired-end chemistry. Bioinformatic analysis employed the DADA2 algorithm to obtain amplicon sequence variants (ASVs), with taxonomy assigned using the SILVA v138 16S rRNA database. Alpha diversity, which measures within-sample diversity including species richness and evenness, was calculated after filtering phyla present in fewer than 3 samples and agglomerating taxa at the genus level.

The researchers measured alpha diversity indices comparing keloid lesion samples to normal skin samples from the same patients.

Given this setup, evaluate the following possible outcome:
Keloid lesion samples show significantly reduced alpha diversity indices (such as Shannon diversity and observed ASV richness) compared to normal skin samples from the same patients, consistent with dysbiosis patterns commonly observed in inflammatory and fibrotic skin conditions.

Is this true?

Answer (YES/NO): NO